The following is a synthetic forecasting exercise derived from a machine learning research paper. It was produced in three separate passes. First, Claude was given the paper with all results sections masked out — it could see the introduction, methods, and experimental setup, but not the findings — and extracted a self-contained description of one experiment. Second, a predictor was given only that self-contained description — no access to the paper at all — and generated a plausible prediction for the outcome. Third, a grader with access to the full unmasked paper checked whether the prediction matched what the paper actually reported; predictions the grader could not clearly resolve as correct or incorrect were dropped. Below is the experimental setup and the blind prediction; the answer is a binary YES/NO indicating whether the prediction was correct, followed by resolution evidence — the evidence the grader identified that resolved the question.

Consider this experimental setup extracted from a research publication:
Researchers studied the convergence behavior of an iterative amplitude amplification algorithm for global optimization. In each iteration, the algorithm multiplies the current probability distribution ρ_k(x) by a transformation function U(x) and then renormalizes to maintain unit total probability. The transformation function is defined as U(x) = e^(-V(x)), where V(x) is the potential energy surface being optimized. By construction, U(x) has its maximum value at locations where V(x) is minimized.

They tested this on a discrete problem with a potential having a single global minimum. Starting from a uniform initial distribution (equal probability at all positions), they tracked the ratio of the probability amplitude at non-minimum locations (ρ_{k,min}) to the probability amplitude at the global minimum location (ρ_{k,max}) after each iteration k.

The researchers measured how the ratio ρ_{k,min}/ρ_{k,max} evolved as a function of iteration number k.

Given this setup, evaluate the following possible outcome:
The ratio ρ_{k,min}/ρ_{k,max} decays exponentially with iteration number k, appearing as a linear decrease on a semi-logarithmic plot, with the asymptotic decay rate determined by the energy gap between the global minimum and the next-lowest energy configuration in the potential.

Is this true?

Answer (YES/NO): YES